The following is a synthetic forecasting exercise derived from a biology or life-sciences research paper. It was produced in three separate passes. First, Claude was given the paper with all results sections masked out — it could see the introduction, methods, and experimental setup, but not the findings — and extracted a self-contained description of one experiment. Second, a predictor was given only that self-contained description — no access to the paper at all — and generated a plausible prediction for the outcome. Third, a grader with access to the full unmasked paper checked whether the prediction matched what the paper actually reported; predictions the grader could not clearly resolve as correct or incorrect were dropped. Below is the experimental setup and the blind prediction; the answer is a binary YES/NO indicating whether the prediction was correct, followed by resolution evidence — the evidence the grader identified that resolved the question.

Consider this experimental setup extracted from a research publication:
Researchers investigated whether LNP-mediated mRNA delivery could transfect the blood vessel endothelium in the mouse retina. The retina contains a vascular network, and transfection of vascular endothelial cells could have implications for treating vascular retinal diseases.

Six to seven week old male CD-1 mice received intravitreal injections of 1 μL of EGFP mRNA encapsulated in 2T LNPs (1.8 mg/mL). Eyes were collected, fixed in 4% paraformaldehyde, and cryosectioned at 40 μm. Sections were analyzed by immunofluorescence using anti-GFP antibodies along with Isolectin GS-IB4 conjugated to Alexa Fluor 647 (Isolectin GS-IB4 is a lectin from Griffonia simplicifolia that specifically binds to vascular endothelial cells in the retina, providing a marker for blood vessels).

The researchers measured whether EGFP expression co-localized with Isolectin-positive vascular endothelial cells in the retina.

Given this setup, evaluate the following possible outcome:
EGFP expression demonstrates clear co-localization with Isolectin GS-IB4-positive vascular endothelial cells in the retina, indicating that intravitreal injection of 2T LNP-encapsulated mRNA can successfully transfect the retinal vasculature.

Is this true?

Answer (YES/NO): NO